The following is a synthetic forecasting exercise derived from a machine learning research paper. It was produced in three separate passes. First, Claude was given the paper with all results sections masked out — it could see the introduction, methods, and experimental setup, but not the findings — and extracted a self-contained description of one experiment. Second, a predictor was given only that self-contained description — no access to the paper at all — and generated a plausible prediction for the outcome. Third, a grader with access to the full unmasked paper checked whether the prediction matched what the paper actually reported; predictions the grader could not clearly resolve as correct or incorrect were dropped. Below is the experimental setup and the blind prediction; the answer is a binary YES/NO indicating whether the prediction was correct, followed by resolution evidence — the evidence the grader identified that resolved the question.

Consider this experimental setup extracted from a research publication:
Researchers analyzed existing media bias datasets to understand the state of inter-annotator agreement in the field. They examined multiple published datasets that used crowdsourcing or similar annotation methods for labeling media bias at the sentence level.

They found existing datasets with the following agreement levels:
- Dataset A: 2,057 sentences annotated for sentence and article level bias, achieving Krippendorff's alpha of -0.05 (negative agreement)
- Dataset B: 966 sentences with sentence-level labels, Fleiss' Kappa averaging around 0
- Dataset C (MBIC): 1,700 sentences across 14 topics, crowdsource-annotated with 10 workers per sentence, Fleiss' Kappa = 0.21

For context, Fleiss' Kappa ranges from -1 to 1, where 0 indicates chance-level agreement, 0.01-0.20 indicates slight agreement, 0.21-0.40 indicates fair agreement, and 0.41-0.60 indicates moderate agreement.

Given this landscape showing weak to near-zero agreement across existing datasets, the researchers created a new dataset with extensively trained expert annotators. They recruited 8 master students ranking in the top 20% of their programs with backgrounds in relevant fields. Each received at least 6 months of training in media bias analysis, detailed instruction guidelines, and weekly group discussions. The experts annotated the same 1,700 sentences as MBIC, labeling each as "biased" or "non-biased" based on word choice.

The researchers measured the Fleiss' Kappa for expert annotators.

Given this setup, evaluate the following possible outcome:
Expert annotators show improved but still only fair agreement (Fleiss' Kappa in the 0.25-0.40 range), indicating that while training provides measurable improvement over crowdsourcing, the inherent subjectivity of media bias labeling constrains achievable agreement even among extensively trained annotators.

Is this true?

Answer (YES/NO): YES